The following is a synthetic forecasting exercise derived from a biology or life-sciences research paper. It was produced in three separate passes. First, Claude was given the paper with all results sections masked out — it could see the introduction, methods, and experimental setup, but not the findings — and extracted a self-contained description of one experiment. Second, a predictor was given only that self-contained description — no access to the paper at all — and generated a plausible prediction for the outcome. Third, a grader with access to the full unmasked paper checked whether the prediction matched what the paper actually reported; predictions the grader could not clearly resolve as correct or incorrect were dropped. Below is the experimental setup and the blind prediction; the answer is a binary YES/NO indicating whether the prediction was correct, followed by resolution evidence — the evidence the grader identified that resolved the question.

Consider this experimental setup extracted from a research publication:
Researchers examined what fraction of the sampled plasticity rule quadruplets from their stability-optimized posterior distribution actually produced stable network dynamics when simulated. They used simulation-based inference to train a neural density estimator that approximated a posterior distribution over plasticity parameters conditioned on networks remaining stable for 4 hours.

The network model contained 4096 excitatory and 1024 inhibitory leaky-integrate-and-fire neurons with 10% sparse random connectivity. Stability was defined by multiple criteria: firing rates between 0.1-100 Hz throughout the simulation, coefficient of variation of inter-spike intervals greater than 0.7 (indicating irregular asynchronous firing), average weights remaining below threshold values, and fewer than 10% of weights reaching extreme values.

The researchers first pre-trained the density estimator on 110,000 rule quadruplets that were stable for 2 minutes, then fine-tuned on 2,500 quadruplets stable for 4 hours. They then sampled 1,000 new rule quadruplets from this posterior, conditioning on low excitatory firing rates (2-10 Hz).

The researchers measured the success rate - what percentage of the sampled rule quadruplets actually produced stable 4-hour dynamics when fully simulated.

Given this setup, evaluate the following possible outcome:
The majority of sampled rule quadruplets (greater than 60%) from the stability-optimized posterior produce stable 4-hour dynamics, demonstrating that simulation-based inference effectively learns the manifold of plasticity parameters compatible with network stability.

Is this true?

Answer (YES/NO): NO